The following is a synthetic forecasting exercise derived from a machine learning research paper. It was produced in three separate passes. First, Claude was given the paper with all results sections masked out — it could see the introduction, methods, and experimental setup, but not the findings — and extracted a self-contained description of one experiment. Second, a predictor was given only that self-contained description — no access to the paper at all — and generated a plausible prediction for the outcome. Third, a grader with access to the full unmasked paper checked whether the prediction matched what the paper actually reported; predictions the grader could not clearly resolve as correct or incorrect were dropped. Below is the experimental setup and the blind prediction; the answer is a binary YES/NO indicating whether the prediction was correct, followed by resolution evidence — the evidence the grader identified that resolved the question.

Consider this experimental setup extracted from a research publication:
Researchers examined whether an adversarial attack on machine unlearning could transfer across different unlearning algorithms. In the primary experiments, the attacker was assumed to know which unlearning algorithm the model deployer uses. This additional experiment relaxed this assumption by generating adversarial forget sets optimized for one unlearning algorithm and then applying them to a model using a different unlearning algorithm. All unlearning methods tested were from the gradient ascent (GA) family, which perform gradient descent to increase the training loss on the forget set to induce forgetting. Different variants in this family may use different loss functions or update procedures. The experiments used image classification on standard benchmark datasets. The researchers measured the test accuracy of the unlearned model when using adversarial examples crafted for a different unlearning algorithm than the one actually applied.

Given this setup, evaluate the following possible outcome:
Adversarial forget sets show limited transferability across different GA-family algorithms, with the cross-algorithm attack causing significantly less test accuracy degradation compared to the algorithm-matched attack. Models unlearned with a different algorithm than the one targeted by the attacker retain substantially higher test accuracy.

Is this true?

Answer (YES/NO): NO